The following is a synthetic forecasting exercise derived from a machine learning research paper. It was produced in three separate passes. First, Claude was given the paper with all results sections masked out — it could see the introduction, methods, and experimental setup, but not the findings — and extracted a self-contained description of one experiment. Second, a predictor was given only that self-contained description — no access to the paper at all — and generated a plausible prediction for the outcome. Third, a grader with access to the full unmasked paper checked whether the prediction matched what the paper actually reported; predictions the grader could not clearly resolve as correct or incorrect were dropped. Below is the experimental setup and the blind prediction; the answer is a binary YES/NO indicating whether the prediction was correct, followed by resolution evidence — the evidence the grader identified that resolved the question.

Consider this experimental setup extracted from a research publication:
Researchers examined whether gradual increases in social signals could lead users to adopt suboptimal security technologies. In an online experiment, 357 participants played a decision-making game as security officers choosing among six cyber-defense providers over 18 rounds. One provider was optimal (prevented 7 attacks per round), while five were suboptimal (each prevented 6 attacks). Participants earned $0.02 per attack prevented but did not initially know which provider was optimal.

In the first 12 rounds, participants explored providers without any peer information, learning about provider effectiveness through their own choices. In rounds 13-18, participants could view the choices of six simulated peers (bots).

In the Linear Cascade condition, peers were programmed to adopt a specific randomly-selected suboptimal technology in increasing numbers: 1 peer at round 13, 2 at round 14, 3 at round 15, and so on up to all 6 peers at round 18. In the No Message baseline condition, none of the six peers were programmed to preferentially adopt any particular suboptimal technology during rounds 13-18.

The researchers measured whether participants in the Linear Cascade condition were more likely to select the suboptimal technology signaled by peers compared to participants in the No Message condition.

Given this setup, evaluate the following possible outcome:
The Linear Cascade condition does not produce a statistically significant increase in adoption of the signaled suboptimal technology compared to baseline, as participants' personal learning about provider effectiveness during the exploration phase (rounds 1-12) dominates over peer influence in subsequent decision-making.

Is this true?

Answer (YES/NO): NO